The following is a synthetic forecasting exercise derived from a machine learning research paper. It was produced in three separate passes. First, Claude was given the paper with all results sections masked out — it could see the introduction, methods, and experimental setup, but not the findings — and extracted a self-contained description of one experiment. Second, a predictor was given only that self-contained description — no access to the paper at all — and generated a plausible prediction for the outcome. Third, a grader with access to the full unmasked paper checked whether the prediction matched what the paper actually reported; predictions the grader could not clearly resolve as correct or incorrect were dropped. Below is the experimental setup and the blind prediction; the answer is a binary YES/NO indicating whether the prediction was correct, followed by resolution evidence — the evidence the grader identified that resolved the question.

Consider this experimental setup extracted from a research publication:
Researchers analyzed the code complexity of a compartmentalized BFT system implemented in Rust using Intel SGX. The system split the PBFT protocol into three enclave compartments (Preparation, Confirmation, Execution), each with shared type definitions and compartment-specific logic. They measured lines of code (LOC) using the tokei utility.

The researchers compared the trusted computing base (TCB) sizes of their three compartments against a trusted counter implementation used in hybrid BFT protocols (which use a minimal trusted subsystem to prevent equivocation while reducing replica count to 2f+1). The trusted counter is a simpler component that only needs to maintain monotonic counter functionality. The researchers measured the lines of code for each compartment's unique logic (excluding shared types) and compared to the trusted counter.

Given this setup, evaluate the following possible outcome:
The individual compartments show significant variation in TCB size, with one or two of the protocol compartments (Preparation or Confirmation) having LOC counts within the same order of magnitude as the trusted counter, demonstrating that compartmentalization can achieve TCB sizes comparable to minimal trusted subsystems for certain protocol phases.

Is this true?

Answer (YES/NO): NO